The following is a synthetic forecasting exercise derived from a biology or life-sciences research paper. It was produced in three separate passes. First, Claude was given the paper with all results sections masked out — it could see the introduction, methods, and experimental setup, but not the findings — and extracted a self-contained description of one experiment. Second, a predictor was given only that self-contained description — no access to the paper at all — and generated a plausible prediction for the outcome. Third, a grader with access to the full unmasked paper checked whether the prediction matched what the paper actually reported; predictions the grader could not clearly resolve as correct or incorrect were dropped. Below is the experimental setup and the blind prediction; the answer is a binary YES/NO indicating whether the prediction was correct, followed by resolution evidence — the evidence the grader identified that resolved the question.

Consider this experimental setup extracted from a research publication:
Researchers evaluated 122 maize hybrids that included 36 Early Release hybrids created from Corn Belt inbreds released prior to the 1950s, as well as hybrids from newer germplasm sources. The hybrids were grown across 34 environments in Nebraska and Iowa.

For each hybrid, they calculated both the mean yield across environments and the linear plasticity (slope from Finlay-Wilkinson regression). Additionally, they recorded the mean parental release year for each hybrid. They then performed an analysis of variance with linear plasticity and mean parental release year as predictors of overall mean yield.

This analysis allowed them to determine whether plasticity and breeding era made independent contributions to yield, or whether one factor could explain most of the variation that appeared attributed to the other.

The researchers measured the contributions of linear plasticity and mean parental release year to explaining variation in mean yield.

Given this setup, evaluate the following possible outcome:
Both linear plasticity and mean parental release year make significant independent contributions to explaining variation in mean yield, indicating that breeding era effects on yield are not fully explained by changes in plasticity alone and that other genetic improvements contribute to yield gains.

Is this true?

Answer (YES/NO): YES